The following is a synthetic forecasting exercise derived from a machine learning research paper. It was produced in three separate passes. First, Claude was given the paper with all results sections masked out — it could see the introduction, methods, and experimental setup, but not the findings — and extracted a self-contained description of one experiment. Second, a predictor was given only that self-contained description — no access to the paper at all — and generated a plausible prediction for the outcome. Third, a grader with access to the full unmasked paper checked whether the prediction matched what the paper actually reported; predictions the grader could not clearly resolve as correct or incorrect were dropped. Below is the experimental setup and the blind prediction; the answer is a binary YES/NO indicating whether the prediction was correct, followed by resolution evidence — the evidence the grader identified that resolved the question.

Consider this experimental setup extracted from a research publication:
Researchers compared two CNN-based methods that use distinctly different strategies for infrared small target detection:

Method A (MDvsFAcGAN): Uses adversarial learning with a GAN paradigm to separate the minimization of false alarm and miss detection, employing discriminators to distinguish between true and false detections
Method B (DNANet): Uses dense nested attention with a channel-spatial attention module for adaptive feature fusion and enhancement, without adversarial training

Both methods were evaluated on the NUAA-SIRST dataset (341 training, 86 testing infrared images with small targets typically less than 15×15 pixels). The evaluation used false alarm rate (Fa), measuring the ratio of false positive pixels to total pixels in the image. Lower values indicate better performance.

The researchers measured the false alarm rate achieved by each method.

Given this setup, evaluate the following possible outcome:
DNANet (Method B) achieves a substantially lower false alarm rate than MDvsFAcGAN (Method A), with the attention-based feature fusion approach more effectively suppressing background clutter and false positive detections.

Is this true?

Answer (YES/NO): YES